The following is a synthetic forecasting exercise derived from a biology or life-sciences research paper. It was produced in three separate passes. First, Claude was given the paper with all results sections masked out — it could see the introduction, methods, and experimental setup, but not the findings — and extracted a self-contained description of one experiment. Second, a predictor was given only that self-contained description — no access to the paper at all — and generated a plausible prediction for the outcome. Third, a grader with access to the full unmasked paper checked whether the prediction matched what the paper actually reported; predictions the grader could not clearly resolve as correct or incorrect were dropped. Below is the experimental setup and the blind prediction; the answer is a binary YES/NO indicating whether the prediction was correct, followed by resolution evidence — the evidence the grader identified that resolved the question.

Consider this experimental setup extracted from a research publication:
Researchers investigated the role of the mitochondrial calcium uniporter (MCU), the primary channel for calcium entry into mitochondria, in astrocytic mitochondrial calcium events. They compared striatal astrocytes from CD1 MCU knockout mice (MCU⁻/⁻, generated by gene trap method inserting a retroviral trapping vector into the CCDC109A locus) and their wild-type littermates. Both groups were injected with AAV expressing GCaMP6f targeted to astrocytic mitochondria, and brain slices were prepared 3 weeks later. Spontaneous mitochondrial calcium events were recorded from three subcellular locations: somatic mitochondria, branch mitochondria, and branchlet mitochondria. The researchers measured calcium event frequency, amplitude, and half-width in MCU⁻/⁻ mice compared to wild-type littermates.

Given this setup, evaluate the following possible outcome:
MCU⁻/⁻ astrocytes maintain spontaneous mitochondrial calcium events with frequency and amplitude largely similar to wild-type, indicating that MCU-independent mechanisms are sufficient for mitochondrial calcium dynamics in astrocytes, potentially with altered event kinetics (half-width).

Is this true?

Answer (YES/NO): YES